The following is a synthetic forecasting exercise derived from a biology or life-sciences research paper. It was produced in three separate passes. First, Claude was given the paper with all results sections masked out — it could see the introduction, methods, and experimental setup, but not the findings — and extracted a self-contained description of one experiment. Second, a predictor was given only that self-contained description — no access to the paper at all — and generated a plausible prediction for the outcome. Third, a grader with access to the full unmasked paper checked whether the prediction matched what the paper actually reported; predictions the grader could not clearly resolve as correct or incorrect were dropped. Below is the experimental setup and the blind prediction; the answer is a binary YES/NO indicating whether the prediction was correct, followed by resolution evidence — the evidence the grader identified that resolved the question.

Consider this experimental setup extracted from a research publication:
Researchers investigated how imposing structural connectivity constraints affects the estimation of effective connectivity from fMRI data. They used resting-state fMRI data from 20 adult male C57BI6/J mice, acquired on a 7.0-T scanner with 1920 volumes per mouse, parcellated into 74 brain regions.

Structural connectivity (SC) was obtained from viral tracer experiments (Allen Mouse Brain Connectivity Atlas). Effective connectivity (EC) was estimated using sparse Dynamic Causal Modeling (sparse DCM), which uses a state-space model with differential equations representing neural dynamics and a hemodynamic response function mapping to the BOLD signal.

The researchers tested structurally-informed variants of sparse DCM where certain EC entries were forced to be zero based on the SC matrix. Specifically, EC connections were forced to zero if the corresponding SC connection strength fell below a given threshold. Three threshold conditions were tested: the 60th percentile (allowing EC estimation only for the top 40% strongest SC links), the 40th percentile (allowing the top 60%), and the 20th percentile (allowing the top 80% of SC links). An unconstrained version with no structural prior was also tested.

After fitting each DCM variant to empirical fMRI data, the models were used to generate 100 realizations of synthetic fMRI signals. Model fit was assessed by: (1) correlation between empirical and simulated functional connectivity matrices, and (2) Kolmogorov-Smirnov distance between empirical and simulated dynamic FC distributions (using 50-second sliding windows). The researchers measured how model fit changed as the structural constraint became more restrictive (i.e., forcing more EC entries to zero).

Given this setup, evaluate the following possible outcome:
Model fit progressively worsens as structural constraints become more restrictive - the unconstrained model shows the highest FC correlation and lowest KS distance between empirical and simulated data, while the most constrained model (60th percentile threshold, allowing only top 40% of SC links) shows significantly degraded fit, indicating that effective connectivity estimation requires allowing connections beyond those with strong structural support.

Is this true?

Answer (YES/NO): NO